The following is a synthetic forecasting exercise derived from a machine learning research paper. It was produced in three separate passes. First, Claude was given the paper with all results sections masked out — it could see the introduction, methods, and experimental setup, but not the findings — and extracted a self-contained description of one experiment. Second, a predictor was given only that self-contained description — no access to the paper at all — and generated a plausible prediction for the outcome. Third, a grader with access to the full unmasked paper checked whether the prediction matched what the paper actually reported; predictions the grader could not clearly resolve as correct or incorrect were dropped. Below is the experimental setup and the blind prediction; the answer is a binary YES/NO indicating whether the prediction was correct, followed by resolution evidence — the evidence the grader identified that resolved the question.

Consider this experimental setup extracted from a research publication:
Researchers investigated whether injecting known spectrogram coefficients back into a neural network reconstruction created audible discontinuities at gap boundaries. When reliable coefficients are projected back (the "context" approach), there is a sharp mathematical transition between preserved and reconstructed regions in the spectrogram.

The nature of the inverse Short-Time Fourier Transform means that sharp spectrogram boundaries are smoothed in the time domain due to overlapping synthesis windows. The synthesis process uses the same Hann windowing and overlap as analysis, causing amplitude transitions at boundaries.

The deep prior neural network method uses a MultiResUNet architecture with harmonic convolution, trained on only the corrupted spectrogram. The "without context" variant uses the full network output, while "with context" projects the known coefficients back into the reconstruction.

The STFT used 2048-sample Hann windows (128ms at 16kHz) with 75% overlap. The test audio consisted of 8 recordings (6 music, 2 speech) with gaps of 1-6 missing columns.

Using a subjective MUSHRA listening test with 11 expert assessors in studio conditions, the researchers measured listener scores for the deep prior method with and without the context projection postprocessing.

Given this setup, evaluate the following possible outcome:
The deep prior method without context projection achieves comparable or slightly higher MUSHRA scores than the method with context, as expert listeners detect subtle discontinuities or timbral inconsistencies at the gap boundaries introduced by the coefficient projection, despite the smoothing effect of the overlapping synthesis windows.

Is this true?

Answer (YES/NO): YES